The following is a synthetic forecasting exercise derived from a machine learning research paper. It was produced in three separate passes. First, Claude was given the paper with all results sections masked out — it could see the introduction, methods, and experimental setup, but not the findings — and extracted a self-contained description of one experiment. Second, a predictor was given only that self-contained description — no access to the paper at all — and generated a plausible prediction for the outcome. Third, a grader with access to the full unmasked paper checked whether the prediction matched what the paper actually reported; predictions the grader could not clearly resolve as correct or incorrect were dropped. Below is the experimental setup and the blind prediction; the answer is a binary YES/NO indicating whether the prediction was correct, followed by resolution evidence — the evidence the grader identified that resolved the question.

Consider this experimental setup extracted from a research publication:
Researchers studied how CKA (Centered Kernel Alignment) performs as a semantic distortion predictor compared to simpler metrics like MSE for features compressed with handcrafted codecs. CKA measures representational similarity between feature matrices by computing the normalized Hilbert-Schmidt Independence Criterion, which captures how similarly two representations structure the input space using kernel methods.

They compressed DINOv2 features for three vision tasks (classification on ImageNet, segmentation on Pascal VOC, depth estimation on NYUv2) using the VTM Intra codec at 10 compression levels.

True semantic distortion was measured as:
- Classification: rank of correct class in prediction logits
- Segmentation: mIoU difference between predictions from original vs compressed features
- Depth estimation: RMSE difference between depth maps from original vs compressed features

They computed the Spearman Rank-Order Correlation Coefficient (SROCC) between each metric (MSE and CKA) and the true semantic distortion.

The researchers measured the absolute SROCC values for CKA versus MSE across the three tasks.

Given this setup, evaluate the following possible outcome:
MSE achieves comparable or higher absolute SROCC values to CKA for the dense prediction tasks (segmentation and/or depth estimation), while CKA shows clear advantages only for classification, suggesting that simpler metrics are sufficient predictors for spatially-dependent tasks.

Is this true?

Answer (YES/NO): NO